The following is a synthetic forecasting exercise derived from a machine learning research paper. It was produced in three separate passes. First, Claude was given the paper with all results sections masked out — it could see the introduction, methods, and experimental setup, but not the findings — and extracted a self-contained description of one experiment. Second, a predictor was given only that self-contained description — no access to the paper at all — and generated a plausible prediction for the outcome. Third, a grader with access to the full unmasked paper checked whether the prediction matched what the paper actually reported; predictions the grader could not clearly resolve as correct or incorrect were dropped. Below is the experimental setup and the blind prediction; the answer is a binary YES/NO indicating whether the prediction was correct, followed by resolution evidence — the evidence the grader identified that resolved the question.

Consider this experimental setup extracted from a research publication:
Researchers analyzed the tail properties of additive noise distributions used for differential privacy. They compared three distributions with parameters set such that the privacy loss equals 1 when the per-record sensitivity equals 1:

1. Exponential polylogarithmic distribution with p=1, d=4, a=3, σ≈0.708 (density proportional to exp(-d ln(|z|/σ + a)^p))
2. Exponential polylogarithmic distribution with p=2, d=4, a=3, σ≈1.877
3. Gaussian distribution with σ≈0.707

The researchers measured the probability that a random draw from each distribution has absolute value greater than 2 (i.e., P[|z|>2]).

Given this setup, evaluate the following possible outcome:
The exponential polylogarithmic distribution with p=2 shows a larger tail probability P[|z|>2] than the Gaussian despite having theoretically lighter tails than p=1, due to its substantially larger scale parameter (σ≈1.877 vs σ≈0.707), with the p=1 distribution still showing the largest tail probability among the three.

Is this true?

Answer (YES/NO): YES